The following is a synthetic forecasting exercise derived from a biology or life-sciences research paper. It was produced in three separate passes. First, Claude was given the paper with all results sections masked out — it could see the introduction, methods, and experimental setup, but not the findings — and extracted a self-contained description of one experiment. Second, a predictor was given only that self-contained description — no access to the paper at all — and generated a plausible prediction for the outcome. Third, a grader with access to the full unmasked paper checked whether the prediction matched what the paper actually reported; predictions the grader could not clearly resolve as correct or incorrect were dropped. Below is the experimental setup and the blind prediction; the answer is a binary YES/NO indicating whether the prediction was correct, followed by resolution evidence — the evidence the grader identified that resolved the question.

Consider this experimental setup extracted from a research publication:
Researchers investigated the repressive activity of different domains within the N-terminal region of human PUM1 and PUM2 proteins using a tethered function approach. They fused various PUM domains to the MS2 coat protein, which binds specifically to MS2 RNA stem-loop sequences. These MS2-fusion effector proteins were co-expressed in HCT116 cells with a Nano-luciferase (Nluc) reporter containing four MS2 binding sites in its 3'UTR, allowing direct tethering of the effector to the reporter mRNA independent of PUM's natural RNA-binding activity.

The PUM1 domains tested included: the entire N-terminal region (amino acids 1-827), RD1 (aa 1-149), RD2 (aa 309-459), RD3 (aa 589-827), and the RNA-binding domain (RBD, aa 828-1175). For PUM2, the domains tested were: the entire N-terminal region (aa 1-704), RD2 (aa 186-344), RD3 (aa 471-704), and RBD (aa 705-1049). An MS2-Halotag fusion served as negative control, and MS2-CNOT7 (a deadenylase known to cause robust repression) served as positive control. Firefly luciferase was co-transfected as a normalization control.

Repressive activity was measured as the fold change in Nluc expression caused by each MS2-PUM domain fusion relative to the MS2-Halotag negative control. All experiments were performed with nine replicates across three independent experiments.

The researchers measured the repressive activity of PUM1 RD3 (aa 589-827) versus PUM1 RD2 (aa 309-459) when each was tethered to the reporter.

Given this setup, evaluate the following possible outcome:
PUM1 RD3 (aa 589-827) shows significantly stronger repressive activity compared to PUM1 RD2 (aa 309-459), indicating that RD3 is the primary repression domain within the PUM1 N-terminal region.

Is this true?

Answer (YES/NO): YES